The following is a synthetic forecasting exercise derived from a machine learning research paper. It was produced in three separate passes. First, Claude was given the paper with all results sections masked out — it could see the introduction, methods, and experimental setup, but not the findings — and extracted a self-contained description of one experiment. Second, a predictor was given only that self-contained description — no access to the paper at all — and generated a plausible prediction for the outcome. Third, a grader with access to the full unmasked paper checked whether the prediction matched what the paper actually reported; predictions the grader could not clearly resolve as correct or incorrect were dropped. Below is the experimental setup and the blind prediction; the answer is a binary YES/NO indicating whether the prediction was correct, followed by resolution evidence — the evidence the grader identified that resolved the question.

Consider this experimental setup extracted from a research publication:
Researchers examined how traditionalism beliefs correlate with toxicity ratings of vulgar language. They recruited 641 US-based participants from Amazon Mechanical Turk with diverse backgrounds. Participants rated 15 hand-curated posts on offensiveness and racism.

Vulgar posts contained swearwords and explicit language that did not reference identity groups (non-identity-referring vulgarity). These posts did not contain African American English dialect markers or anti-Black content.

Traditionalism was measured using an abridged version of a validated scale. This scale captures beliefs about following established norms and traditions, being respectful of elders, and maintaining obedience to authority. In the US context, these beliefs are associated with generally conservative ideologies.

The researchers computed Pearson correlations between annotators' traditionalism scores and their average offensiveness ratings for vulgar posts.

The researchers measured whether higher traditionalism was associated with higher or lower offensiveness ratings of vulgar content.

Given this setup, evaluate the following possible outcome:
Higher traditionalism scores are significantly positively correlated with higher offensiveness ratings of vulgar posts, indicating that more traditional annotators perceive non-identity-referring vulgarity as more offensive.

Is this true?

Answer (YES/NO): YES